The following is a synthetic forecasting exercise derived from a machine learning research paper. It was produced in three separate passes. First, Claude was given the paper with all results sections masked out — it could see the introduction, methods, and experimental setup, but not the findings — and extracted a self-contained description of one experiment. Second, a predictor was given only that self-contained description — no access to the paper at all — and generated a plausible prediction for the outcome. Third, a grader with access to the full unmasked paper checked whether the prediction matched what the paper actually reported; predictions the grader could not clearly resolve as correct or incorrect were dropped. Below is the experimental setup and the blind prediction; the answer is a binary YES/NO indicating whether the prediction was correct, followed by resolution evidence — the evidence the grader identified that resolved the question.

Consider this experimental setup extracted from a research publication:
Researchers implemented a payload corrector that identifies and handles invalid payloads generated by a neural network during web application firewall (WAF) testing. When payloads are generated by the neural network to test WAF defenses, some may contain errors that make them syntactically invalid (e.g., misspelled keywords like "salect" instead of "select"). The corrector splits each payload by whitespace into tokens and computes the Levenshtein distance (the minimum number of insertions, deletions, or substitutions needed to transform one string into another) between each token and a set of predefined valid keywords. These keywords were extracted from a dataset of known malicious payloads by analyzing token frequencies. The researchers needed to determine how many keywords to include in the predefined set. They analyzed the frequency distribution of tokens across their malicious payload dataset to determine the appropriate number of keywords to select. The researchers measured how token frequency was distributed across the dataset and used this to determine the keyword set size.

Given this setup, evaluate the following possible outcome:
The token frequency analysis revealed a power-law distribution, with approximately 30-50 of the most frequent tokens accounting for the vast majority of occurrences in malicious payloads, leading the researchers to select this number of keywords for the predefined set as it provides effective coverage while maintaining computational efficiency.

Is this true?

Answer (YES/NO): NO